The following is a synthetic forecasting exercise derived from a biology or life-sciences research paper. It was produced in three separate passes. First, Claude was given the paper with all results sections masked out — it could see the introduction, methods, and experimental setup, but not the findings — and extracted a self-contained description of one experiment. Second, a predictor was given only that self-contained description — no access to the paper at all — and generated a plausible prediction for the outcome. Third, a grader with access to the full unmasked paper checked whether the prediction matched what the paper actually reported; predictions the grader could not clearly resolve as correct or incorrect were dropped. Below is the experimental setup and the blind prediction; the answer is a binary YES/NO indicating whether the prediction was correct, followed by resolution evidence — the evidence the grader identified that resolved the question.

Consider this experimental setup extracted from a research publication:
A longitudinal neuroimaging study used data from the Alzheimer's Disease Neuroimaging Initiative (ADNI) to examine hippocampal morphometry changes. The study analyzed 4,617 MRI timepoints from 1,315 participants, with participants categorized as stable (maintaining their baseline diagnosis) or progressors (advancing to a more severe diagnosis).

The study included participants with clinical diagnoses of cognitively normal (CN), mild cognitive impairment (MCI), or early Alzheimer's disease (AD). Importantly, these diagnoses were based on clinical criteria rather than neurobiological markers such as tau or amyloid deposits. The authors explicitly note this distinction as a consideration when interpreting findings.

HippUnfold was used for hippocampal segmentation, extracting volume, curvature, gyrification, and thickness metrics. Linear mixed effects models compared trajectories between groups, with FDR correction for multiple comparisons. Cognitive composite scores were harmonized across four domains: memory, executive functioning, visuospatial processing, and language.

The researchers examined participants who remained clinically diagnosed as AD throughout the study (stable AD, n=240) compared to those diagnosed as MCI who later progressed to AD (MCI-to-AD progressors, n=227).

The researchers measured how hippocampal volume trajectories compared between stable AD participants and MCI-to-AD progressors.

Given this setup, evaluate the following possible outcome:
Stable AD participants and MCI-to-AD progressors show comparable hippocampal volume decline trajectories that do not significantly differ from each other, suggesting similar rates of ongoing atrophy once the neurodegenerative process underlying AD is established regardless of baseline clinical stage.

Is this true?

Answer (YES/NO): NO